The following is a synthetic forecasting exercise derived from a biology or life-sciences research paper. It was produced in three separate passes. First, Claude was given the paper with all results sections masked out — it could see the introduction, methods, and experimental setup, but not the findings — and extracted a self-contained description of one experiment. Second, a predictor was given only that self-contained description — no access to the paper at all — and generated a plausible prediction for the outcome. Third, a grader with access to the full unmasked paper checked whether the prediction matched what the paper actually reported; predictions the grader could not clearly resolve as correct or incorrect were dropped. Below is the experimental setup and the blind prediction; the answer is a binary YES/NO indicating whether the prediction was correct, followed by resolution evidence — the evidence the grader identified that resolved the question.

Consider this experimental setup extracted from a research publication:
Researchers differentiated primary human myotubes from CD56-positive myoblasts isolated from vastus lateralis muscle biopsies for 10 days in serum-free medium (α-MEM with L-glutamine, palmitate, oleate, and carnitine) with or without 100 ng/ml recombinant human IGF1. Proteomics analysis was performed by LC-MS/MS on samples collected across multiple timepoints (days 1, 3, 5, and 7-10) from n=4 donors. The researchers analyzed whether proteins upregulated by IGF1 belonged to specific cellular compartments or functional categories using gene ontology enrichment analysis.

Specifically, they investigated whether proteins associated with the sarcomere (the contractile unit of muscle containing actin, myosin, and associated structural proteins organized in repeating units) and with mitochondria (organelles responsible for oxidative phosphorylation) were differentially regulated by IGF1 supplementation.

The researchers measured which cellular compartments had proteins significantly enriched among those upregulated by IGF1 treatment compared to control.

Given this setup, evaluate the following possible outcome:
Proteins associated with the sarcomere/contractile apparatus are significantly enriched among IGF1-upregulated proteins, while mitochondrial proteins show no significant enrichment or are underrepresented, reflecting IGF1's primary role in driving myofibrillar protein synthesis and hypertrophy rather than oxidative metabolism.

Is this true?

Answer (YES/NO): NO